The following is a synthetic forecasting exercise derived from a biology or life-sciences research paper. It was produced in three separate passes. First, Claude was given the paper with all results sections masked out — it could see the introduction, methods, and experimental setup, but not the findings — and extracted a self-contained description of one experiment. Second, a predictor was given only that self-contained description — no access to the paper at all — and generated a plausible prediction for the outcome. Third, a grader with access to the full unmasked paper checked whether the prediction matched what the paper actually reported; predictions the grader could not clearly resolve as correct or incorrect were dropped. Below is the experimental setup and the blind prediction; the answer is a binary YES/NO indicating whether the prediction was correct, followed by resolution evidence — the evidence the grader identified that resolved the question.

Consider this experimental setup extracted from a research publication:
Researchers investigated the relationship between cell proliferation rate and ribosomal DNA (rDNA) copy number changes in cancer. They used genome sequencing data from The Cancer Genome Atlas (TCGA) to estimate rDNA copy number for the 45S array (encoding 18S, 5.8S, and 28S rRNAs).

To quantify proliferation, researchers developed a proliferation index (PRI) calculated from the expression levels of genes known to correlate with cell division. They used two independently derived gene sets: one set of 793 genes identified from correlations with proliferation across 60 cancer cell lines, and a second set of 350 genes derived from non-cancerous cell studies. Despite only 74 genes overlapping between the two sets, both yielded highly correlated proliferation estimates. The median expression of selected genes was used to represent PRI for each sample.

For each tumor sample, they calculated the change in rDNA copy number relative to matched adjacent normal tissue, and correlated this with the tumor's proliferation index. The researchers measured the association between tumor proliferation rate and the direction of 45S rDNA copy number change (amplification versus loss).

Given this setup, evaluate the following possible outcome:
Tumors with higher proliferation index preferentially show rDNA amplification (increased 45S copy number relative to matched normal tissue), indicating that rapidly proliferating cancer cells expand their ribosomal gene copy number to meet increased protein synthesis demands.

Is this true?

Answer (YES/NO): NO